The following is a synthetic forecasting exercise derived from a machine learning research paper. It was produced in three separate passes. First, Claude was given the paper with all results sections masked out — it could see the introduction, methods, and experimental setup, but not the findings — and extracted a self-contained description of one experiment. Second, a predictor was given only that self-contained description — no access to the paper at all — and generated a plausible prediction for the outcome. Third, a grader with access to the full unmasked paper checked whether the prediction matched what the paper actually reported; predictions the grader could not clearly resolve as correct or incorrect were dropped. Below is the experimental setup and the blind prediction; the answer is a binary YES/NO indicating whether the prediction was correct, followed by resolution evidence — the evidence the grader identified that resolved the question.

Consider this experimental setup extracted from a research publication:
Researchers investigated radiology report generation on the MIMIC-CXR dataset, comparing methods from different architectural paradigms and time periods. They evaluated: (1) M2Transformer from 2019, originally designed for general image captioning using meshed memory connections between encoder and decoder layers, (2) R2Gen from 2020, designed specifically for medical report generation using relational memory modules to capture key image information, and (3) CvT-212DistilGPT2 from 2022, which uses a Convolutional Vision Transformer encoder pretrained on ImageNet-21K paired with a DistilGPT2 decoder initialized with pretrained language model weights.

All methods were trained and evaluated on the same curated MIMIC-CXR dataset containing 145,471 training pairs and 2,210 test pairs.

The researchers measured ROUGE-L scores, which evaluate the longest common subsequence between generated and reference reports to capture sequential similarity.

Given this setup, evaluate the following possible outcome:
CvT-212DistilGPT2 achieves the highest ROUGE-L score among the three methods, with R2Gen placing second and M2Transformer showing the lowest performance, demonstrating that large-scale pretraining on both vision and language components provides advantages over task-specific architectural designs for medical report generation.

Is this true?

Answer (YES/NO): YES